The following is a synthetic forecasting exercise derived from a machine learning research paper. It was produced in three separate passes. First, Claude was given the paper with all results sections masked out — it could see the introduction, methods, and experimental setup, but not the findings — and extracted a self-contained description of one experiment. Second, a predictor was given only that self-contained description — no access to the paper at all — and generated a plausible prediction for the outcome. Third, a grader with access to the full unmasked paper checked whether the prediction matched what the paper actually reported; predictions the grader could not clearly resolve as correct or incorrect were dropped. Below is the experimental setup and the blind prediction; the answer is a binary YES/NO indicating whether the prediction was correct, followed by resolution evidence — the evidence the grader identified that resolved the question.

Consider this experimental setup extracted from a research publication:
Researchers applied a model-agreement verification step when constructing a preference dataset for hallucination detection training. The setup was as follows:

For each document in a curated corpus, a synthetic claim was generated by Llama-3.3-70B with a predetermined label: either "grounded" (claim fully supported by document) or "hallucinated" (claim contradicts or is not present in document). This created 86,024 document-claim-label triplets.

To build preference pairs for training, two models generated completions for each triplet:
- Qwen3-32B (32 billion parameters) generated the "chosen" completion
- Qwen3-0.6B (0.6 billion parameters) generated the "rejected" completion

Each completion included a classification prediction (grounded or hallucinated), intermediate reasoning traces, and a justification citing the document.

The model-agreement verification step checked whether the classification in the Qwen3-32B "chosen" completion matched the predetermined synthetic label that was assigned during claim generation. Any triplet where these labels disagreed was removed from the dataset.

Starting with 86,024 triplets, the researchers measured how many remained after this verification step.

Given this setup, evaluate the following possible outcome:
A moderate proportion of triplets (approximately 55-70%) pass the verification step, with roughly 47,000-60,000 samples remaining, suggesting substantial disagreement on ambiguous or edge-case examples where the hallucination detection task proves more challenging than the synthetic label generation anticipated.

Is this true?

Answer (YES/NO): NO